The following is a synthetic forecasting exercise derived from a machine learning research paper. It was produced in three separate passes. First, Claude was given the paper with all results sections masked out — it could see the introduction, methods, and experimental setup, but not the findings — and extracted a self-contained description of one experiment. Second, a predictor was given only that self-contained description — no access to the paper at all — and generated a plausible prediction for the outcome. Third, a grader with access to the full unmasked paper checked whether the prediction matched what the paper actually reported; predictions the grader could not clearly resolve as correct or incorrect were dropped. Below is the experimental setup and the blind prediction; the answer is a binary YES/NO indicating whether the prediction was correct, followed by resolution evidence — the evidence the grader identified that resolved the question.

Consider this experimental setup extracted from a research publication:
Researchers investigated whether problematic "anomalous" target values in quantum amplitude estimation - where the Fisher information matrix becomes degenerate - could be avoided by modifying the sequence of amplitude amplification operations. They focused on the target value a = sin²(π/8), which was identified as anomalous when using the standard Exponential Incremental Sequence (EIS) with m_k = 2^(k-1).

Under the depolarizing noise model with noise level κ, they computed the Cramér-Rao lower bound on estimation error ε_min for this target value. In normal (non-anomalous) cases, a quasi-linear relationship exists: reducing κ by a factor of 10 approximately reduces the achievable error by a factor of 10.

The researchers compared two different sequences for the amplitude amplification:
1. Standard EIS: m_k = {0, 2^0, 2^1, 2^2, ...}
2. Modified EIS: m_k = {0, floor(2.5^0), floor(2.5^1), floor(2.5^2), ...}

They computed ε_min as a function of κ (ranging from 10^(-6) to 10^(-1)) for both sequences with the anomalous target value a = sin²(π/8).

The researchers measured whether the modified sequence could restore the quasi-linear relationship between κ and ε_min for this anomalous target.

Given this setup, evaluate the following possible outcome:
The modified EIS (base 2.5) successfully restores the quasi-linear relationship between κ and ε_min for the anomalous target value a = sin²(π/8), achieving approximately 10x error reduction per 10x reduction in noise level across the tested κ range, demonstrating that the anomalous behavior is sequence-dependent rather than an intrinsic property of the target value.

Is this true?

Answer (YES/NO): YES